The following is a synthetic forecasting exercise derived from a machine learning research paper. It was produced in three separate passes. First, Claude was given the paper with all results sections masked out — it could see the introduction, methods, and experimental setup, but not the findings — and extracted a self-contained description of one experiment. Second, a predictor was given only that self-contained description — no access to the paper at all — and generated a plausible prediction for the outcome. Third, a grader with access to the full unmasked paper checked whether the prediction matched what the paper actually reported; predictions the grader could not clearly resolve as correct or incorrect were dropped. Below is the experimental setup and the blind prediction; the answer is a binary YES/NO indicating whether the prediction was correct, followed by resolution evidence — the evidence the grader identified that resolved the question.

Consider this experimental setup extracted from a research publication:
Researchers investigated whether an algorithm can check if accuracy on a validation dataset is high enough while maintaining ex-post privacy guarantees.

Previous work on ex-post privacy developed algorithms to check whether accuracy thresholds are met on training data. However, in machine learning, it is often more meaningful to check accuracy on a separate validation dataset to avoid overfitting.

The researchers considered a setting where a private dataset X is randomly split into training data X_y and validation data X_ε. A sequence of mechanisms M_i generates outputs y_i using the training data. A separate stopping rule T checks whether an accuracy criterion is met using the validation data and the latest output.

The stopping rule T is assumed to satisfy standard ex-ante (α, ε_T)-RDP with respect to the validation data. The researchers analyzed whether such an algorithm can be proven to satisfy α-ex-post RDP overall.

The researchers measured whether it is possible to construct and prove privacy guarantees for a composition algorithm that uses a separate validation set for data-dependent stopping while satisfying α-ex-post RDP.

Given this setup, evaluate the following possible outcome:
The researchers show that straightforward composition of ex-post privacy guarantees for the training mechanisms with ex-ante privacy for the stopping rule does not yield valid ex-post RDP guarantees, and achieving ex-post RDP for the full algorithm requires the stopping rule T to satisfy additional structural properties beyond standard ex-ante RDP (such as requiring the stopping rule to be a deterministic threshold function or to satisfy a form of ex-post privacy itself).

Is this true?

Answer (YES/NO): NO